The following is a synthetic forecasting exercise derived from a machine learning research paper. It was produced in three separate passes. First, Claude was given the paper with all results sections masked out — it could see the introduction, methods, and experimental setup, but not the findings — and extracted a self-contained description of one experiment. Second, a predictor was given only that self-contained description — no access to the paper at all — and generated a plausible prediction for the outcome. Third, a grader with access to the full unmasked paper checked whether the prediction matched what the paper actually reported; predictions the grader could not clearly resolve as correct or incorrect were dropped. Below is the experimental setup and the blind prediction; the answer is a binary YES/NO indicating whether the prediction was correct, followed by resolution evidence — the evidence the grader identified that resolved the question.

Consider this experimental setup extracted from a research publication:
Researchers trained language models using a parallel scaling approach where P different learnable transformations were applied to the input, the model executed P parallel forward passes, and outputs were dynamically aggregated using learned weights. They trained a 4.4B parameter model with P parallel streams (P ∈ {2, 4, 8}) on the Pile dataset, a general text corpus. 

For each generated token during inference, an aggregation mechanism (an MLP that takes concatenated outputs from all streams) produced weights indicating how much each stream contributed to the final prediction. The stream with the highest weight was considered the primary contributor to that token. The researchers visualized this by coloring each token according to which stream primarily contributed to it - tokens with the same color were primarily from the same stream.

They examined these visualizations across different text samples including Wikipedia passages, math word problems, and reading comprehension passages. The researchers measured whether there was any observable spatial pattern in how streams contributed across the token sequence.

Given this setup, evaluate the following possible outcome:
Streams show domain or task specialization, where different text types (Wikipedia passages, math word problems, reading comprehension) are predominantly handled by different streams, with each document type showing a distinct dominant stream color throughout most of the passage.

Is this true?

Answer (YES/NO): NO